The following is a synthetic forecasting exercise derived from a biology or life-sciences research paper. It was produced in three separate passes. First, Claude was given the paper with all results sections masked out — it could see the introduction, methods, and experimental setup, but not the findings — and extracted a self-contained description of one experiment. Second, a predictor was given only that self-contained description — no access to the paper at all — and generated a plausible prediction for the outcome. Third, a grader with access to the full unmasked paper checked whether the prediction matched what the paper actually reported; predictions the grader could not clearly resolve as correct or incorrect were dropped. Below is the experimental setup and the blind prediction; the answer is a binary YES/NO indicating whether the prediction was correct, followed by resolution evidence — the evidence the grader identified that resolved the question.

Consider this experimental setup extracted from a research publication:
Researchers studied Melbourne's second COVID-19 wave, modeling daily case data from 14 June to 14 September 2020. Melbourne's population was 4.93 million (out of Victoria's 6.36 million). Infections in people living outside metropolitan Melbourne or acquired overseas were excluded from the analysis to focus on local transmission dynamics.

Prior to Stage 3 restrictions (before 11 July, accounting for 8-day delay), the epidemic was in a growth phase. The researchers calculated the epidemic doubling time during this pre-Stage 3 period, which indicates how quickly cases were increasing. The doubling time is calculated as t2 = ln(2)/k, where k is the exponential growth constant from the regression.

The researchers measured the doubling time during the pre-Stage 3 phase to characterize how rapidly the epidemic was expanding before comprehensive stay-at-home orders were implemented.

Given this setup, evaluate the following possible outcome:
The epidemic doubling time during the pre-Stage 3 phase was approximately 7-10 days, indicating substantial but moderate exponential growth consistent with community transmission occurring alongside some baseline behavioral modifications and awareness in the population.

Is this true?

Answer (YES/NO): NO